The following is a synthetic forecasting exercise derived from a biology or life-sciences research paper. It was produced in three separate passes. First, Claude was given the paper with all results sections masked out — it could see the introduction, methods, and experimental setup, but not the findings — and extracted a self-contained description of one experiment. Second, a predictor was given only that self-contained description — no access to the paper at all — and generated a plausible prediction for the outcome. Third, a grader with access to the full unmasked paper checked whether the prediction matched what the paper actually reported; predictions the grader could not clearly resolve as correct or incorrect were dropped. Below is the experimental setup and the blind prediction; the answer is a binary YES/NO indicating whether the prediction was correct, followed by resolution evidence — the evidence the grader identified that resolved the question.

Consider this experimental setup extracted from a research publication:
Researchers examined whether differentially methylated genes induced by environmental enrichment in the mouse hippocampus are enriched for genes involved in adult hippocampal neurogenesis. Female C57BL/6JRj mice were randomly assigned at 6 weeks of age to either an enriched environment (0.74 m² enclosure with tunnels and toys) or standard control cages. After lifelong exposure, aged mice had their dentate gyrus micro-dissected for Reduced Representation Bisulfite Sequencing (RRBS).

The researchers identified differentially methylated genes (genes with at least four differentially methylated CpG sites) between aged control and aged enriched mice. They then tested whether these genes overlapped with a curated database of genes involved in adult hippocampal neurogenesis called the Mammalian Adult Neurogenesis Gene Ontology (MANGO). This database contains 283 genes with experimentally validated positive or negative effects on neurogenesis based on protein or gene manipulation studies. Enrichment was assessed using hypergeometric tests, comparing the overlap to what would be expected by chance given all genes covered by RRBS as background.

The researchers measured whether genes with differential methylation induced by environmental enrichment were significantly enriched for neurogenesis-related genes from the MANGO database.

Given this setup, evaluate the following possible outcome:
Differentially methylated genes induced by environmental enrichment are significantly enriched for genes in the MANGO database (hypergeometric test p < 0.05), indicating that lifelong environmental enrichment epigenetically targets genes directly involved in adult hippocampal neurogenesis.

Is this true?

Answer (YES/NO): YES